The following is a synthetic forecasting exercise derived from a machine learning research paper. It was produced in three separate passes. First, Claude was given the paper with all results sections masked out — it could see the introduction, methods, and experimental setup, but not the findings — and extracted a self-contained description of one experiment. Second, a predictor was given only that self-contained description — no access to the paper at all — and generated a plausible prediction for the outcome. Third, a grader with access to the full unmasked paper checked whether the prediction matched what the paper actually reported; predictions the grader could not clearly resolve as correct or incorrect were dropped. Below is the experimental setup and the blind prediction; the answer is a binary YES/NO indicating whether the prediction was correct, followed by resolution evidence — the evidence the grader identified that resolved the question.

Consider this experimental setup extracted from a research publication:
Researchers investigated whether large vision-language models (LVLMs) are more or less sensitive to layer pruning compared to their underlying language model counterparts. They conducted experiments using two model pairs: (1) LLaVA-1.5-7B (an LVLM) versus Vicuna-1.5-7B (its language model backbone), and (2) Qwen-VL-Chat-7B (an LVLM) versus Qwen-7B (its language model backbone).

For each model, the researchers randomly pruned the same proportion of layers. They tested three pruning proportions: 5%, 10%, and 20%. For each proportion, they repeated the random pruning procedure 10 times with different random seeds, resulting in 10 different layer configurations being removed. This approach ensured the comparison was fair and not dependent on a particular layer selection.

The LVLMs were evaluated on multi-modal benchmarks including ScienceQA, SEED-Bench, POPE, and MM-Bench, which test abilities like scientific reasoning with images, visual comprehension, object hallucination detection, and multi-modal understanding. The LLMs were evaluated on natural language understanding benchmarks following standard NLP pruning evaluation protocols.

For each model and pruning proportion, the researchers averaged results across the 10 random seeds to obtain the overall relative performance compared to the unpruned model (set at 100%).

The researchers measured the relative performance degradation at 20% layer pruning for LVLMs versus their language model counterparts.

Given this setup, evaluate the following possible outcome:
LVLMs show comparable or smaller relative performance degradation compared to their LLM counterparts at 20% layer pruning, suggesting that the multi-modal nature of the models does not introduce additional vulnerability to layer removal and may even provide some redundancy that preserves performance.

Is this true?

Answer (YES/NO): NO